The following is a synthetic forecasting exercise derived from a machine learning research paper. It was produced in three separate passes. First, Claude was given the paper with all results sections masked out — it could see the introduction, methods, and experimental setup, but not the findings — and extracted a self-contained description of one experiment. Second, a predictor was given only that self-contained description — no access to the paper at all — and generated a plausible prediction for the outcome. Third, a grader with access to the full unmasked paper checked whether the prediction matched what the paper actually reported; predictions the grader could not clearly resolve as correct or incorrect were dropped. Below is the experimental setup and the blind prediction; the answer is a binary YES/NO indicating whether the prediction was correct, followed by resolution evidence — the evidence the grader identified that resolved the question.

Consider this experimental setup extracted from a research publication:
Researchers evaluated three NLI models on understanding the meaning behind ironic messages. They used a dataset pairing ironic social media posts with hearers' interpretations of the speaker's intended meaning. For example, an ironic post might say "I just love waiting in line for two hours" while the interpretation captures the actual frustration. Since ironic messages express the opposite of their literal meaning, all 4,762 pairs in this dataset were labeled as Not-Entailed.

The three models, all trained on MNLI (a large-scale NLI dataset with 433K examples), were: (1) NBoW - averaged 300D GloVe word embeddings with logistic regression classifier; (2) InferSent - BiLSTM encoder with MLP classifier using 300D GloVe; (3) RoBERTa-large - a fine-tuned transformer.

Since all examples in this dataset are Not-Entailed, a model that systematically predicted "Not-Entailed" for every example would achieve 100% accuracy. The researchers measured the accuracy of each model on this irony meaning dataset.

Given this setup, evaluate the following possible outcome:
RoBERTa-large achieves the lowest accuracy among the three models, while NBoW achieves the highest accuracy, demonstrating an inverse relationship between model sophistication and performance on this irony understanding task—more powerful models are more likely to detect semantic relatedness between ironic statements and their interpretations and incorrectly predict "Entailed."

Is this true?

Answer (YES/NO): NO